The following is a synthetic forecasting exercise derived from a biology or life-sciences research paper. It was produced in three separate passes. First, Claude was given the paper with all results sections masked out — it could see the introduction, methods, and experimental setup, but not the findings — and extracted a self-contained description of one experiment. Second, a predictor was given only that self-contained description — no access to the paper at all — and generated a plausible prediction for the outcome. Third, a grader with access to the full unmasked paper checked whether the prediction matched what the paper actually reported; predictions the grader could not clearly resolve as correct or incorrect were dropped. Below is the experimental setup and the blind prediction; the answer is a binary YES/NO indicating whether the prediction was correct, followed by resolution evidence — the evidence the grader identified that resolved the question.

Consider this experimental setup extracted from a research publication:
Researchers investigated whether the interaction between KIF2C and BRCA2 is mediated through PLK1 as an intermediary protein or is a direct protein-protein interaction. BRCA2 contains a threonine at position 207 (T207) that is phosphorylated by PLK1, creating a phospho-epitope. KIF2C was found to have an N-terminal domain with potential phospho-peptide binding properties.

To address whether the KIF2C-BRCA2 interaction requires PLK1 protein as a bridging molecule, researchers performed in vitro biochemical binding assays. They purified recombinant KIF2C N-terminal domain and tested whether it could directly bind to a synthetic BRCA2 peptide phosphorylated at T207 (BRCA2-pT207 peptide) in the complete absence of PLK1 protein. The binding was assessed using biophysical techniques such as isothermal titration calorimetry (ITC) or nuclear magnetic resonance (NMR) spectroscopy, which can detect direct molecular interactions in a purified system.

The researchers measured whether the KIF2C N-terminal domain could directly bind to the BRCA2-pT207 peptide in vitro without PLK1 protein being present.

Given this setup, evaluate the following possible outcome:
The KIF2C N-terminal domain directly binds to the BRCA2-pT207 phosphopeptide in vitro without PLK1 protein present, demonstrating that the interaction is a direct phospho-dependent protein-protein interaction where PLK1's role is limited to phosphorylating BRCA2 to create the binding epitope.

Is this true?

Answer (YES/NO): YES